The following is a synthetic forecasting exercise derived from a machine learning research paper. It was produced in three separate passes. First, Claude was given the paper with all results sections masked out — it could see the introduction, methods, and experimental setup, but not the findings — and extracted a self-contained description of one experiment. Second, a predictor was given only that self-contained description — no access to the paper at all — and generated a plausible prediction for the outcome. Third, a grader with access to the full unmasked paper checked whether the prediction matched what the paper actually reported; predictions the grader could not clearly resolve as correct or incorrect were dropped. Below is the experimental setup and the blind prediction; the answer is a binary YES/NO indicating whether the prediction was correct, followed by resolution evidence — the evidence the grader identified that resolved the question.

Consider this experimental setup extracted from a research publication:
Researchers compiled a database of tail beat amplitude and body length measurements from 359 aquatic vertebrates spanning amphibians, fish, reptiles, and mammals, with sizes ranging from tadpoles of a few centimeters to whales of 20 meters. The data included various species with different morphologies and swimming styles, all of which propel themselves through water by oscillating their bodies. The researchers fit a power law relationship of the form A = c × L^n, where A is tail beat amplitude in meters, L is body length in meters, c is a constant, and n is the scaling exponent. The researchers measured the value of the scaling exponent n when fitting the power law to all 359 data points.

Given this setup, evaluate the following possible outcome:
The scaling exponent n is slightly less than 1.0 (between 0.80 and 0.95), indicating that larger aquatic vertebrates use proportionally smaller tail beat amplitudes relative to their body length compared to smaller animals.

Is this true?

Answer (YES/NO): NO